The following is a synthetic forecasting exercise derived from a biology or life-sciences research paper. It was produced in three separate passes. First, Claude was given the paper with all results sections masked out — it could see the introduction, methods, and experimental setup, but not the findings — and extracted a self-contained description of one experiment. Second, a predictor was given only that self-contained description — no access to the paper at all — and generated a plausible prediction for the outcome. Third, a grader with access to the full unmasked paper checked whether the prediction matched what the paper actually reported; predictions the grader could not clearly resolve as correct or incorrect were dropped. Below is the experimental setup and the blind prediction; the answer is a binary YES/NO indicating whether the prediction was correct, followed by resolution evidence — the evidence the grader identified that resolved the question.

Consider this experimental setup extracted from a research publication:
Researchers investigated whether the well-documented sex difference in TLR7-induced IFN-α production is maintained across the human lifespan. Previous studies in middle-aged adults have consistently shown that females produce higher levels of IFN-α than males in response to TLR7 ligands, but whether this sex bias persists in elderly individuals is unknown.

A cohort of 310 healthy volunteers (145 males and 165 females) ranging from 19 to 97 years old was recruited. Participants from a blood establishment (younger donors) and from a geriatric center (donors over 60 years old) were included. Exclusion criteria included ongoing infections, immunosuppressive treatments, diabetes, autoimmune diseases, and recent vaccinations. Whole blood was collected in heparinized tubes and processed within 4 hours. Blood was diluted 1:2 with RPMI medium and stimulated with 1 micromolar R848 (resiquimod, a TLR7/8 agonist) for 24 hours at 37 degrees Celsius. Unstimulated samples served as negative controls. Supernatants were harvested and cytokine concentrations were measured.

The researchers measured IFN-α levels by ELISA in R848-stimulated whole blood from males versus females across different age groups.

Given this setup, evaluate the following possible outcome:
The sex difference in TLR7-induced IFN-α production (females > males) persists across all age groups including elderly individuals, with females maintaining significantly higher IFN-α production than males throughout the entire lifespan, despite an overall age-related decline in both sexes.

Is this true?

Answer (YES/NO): YES